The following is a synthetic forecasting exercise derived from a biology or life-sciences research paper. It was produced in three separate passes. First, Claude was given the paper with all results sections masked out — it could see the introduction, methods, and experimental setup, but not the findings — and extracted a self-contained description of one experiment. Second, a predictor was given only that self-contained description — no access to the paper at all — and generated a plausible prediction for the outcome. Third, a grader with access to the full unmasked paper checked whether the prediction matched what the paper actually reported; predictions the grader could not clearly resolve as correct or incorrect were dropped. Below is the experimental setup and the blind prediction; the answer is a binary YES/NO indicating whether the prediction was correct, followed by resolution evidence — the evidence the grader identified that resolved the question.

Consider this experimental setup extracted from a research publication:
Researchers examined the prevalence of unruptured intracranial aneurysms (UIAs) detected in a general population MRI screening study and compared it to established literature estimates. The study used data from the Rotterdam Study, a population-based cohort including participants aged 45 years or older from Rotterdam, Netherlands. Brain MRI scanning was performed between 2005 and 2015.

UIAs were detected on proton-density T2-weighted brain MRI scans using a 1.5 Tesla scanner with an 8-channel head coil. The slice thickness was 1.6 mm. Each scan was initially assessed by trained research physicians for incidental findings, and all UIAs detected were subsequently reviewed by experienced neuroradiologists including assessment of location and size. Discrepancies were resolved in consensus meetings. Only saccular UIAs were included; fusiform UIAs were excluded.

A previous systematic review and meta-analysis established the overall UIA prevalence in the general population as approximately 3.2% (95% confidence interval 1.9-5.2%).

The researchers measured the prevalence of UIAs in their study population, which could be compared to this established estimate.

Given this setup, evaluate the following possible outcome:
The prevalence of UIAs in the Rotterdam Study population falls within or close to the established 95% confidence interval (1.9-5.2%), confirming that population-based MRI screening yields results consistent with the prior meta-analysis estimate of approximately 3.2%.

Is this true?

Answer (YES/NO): NO